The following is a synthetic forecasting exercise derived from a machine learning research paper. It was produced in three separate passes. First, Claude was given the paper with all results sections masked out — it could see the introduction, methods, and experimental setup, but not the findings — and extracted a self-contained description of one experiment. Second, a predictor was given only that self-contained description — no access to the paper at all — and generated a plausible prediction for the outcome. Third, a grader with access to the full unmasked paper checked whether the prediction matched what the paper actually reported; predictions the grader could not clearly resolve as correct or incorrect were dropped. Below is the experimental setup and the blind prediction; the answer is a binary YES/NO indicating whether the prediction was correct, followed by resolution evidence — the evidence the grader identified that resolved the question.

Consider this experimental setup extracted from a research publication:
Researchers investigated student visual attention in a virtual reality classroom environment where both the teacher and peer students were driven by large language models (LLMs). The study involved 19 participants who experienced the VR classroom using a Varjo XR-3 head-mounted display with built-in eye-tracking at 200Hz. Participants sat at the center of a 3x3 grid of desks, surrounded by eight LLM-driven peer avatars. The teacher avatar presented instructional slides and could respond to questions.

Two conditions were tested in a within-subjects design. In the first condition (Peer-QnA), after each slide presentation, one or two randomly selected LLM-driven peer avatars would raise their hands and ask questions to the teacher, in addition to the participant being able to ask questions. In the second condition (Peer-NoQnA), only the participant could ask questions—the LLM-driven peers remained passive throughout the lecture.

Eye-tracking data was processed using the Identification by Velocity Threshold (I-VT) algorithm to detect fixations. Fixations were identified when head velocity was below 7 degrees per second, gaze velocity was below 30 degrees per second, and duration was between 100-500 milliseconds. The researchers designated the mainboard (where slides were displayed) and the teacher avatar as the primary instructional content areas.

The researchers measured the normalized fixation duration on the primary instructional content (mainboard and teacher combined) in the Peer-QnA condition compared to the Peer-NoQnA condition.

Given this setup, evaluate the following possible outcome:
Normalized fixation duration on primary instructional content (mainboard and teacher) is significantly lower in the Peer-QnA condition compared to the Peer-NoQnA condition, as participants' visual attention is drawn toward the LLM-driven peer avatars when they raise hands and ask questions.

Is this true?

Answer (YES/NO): NO